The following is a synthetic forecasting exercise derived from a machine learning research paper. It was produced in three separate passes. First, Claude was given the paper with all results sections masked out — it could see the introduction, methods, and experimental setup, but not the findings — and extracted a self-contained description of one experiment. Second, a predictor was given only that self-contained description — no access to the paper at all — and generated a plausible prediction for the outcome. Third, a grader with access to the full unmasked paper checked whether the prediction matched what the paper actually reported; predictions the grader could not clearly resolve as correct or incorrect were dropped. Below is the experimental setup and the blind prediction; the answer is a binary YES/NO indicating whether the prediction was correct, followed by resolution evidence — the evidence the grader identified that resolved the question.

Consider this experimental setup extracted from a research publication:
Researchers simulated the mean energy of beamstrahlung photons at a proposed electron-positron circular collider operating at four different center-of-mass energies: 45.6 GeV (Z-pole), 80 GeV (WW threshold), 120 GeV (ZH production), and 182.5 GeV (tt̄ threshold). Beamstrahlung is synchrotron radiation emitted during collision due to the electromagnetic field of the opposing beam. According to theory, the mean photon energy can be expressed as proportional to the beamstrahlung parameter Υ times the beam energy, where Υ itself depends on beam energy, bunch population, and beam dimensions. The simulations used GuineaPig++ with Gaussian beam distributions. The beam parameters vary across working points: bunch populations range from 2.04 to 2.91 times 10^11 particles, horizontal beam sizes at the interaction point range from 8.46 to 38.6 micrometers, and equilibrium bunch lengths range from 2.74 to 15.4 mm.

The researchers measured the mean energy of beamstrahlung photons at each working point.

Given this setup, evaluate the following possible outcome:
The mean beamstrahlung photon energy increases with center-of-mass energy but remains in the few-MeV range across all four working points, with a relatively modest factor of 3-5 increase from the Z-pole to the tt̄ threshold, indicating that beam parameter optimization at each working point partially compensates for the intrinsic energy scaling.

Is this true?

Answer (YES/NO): NO